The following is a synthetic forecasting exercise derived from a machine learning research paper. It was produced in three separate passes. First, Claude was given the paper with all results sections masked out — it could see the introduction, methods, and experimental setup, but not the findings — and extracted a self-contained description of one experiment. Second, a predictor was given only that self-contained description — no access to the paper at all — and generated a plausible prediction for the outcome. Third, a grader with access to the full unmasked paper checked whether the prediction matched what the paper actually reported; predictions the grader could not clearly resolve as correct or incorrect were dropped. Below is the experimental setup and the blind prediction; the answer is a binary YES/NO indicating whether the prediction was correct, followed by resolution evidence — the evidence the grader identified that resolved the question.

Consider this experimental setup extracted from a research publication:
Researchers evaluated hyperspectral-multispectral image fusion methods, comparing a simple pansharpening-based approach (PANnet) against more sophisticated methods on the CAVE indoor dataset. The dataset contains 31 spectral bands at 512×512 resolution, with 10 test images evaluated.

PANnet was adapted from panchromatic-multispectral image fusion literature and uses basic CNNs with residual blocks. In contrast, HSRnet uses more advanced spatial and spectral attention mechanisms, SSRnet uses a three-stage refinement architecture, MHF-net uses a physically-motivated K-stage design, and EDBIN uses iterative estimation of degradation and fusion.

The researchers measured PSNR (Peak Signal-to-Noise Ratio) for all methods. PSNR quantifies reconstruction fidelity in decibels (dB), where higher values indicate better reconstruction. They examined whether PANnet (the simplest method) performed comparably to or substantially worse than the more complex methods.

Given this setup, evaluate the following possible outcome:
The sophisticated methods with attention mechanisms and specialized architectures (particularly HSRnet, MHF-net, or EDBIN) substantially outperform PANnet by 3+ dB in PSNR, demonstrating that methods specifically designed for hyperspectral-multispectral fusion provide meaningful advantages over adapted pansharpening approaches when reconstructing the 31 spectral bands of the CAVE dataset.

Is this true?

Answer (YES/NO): YES